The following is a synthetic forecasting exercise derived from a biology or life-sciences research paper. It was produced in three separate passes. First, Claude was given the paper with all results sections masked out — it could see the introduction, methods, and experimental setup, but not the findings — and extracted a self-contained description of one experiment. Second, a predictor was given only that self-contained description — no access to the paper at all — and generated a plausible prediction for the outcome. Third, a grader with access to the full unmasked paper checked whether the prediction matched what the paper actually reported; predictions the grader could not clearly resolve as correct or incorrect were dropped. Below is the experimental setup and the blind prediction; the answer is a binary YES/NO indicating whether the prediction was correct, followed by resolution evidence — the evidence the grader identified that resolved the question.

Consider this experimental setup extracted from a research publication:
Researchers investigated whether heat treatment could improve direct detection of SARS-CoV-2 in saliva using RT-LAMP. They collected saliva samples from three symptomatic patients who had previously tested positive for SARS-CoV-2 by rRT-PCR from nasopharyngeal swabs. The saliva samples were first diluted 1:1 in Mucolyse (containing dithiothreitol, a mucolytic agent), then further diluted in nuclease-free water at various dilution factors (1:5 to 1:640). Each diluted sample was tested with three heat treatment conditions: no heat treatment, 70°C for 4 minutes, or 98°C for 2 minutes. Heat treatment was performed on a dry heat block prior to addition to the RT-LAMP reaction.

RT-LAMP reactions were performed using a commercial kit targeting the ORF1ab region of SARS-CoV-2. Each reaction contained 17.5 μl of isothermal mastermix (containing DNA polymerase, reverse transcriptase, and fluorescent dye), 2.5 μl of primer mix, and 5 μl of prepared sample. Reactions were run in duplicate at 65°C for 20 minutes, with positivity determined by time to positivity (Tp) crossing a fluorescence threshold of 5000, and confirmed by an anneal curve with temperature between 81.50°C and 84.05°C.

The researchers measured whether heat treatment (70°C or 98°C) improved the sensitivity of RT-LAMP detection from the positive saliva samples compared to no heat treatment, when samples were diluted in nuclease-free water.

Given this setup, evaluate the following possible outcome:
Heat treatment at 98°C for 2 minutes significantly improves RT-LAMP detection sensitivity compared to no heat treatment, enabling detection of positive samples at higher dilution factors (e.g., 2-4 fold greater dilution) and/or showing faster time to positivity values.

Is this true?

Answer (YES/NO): NO